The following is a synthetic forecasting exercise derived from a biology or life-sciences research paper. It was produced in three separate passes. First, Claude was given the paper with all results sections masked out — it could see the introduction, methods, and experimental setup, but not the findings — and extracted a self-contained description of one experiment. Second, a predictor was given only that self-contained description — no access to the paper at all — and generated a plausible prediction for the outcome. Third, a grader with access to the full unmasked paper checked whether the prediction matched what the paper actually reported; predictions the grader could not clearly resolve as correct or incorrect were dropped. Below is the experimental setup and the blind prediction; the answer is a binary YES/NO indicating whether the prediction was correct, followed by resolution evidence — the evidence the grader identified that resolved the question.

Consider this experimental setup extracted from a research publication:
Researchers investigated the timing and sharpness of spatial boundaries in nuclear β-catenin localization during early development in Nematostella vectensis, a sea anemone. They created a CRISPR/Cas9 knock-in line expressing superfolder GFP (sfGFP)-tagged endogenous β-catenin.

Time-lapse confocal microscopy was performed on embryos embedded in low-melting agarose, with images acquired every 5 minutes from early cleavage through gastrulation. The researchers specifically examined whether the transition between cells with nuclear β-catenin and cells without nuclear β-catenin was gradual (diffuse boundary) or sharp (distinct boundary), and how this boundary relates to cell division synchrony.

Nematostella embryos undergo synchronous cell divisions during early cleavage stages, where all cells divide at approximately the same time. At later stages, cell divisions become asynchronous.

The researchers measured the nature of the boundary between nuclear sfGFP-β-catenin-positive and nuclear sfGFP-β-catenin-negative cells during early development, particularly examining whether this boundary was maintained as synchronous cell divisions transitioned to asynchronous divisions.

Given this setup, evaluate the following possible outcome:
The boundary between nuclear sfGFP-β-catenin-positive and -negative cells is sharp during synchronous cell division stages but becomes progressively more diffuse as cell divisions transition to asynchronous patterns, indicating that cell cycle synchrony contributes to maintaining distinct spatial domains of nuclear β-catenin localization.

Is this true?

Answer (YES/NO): NO